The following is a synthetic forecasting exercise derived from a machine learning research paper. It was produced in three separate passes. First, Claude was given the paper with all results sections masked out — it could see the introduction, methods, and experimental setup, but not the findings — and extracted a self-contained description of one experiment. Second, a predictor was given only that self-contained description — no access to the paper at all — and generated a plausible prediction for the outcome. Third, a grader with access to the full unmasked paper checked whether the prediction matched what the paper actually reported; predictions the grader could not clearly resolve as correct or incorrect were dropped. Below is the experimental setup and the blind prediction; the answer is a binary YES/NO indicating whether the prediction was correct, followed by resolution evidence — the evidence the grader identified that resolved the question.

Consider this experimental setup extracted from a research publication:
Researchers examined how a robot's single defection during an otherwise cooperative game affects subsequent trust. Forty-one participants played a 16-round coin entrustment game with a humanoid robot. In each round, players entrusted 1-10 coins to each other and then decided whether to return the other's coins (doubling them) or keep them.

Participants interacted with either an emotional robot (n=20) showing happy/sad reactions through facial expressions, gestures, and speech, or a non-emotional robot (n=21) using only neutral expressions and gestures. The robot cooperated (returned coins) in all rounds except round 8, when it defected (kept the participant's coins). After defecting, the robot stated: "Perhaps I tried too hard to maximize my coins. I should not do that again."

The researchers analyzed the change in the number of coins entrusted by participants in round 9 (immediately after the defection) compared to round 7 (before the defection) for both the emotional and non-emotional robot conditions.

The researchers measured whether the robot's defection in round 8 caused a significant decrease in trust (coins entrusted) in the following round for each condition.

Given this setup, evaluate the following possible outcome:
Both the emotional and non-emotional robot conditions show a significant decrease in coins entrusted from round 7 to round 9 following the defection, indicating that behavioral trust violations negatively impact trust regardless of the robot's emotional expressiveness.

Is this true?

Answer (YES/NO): NO